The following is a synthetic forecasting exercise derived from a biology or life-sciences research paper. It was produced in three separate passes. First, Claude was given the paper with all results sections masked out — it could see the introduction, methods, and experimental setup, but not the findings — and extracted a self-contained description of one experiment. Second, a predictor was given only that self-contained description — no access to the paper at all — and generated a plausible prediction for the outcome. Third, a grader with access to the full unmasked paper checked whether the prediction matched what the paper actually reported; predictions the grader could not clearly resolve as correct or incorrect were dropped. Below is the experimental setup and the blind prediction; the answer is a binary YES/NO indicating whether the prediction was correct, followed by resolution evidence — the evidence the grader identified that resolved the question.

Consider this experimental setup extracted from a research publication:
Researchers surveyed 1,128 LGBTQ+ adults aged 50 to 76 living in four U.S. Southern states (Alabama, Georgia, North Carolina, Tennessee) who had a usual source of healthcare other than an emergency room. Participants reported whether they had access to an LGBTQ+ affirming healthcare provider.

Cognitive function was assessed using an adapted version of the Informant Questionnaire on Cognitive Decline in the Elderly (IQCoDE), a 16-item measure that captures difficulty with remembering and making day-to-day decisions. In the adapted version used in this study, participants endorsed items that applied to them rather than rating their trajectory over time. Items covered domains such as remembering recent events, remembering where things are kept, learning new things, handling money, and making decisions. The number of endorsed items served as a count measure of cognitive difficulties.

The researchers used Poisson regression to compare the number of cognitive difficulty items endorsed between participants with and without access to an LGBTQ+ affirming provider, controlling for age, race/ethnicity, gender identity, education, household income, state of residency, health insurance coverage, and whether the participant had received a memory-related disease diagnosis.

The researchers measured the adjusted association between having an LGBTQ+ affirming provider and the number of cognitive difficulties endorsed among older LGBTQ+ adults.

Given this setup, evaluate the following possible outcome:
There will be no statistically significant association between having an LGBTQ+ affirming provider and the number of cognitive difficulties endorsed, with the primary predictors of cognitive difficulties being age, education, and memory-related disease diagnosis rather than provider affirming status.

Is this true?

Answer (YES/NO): NO